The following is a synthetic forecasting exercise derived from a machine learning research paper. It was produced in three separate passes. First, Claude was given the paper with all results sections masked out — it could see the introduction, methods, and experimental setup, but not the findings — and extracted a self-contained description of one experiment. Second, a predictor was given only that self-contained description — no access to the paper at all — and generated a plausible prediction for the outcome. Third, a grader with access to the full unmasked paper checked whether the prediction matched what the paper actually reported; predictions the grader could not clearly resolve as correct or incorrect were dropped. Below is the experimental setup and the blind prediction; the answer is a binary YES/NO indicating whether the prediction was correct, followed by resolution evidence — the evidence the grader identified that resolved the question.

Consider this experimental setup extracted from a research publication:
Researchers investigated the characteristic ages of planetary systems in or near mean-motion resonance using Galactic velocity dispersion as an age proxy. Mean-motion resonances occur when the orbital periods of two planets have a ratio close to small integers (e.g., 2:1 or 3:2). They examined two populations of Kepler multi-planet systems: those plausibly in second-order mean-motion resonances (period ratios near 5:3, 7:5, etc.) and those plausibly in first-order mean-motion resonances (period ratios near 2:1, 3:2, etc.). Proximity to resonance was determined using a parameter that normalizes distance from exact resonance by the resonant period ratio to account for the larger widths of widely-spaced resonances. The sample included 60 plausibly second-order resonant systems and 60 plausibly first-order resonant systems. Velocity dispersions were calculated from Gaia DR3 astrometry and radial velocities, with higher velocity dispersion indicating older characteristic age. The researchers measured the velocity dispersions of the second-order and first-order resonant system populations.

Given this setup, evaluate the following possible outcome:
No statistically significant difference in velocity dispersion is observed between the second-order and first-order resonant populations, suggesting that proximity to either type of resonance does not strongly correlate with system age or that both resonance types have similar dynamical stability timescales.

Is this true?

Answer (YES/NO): NO